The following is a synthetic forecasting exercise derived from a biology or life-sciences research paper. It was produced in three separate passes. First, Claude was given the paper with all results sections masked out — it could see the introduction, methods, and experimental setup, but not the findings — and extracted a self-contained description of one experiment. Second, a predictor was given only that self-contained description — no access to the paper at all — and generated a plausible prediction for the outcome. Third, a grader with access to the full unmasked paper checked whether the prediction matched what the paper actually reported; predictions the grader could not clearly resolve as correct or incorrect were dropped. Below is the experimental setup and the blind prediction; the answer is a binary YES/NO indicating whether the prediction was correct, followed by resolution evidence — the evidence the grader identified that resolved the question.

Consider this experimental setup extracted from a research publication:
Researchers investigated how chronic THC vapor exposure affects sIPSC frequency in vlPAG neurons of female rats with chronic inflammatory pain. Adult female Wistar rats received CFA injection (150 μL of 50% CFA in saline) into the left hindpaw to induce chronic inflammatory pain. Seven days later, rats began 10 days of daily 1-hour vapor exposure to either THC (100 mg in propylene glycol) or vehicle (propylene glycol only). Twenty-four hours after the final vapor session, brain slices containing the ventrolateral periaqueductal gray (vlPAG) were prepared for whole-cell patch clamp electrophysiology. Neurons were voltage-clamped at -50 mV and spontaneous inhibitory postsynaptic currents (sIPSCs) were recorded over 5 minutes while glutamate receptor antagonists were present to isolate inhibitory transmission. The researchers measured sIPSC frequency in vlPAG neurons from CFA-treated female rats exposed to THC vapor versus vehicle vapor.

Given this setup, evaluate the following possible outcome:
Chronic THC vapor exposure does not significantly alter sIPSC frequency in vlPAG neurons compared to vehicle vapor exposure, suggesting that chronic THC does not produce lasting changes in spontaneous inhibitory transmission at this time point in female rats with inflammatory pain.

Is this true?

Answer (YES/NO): YES